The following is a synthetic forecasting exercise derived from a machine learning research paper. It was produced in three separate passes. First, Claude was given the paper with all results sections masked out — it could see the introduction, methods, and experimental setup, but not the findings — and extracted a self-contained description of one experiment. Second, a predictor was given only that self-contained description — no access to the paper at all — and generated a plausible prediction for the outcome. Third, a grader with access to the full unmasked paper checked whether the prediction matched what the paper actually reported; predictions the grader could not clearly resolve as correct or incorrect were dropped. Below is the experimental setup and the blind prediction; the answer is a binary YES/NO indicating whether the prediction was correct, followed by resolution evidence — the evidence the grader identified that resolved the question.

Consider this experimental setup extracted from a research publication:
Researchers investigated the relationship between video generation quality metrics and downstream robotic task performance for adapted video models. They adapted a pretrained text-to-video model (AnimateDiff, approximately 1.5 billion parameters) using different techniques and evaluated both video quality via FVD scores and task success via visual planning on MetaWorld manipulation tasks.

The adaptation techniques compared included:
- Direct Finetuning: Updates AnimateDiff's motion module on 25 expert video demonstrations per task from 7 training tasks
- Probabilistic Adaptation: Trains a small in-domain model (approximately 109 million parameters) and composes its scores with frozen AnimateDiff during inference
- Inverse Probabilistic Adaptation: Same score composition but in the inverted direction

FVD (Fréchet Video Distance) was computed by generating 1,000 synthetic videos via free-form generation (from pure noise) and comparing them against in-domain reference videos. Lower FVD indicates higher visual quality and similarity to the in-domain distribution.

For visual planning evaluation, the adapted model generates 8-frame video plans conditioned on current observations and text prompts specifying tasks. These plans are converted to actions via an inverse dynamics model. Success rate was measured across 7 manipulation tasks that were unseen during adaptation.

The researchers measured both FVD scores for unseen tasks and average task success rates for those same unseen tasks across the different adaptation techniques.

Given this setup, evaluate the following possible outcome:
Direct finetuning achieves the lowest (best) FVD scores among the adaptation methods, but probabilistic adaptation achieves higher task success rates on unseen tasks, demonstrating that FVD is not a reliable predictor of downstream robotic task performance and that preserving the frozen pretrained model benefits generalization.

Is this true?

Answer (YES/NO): YES